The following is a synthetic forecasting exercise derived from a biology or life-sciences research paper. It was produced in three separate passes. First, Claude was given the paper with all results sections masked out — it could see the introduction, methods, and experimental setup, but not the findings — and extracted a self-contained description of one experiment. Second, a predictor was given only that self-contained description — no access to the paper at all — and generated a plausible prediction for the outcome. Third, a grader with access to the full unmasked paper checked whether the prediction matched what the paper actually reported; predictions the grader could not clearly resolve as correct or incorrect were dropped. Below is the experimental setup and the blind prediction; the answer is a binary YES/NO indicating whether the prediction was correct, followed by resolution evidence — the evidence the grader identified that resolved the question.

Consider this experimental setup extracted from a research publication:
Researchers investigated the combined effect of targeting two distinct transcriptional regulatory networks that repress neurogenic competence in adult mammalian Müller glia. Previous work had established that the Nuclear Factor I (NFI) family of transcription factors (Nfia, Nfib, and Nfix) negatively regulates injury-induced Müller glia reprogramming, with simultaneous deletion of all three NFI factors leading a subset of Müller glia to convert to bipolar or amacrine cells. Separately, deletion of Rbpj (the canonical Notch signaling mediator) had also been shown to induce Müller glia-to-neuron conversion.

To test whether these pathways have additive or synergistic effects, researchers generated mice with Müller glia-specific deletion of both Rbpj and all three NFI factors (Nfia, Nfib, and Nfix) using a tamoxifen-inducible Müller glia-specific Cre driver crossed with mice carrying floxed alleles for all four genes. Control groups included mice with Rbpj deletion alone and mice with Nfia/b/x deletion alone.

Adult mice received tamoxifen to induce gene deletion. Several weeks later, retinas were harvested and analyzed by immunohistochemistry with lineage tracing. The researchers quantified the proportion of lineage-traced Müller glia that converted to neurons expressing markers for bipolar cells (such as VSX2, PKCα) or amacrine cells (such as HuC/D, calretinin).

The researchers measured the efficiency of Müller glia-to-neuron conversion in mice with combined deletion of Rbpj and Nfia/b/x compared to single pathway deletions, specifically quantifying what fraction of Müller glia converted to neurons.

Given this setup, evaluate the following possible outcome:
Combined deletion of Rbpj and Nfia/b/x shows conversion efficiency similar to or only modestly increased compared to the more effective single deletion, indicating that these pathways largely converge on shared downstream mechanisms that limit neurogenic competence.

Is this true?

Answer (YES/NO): NO